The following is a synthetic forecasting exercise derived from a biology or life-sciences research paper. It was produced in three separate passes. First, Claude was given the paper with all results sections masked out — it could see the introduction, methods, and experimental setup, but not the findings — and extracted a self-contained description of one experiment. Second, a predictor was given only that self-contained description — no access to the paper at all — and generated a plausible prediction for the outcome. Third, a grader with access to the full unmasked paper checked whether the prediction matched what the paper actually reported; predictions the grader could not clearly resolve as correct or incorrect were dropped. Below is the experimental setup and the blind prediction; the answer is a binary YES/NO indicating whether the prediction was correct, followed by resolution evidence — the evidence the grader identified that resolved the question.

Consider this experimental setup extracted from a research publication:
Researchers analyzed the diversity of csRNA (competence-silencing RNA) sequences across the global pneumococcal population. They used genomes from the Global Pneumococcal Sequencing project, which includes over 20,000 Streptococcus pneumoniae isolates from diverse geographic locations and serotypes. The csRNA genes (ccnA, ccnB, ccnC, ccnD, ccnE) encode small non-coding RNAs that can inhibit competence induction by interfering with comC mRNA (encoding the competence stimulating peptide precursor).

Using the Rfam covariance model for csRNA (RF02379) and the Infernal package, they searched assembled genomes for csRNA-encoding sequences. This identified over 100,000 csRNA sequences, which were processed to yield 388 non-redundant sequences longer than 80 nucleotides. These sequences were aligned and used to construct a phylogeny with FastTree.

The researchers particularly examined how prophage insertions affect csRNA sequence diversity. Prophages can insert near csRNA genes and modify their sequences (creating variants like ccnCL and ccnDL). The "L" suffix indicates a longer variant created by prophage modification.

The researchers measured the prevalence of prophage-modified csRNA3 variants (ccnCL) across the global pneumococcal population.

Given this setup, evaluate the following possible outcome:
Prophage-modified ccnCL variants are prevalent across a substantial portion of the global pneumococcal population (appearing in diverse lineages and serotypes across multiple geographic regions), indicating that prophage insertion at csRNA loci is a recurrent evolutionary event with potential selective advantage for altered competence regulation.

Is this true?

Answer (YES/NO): YES